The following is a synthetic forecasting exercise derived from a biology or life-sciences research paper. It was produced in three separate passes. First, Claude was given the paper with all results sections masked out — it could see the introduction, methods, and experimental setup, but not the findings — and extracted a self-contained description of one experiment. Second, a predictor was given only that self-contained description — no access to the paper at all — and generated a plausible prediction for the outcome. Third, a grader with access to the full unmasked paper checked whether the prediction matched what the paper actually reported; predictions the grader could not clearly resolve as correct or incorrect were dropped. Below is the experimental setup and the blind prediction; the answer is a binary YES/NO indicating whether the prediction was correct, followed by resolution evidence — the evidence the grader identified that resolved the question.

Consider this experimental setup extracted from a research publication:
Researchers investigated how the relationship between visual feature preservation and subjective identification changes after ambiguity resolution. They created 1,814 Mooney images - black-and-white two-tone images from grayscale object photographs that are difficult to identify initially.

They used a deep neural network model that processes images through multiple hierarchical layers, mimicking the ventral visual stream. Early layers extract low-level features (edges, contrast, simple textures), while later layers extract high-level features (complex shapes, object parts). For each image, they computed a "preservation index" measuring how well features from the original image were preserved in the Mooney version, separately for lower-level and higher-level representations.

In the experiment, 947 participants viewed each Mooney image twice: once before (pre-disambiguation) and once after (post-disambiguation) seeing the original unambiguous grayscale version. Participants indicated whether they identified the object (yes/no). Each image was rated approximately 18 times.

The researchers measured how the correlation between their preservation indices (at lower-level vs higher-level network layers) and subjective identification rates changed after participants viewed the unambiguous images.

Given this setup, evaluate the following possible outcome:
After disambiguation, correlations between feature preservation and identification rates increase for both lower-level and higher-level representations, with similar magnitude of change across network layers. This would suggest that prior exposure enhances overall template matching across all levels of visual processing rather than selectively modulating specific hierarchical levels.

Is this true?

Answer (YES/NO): NO